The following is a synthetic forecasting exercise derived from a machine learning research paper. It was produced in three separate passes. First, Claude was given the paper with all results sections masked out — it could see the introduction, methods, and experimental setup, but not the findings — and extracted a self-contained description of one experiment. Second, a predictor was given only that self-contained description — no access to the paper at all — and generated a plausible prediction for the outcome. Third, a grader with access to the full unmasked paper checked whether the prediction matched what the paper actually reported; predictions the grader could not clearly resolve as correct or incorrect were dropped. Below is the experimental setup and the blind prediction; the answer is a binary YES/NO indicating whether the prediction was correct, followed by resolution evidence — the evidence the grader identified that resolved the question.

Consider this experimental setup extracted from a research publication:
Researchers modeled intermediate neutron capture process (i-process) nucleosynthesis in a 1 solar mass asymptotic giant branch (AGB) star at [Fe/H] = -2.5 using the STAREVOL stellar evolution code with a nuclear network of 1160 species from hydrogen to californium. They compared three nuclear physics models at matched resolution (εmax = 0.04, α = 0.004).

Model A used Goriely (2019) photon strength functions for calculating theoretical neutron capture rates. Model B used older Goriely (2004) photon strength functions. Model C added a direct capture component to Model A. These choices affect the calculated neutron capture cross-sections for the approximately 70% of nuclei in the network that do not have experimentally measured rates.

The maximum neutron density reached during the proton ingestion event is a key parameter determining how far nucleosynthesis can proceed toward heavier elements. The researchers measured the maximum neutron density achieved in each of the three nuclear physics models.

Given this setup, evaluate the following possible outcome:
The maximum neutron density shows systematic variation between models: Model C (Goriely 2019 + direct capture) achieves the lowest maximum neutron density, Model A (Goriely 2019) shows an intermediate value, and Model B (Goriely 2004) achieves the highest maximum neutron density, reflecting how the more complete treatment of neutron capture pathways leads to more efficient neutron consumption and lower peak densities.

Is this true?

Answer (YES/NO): NO